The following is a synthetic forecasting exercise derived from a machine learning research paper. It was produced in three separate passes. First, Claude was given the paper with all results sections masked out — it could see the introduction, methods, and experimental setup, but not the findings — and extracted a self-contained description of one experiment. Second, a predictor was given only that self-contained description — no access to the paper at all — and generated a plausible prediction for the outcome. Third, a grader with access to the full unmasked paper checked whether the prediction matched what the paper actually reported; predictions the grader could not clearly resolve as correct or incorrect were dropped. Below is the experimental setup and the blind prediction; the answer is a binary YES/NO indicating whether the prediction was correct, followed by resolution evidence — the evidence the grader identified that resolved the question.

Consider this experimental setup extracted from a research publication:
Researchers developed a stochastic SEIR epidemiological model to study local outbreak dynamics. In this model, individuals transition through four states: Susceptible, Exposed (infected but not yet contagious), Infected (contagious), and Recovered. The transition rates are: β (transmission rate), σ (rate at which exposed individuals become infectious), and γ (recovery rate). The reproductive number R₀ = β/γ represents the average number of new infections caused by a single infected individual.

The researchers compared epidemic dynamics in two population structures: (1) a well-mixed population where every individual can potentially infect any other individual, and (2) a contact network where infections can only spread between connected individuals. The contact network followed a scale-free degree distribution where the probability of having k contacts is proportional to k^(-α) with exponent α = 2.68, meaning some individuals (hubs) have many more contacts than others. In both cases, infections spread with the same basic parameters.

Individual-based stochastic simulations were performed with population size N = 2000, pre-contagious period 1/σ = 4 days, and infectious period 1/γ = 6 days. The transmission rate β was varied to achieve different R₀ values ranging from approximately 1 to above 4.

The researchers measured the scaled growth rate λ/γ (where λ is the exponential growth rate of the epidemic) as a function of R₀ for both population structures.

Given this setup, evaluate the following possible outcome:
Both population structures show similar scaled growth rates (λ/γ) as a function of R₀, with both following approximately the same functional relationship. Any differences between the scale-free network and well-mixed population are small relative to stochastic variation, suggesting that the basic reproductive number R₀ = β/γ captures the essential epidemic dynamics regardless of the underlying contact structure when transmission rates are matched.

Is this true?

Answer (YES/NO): NO